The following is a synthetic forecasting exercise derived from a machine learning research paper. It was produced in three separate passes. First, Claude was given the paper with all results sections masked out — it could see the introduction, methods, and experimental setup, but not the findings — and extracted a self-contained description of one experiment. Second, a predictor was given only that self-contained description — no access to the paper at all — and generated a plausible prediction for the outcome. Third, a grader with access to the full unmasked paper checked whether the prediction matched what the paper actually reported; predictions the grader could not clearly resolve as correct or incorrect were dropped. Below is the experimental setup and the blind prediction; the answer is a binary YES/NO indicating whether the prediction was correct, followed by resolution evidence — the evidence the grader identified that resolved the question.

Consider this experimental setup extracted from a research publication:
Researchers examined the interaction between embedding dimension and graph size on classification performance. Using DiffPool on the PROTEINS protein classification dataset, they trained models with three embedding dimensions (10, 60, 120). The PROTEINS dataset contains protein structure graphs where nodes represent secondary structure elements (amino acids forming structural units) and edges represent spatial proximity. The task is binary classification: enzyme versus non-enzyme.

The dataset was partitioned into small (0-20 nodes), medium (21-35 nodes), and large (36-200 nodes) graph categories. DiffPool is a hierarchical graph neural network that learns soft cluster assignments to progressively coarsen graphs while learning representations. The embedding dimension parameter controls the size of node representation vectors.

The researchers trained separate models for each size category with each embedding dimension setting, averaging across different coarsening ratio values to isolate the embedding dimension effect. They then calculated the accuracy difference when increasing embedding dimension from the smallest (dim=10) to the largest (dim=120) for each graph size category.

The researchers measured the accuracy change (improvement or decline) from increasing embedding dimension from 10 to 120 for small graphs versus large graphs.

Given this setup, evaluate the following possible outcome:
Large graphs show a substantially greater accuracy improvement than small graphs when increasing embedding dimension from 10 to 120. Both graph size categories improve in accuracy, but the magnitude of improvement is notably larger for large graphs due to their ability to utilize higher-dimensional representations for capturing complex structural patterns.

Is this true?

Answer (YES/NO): NO